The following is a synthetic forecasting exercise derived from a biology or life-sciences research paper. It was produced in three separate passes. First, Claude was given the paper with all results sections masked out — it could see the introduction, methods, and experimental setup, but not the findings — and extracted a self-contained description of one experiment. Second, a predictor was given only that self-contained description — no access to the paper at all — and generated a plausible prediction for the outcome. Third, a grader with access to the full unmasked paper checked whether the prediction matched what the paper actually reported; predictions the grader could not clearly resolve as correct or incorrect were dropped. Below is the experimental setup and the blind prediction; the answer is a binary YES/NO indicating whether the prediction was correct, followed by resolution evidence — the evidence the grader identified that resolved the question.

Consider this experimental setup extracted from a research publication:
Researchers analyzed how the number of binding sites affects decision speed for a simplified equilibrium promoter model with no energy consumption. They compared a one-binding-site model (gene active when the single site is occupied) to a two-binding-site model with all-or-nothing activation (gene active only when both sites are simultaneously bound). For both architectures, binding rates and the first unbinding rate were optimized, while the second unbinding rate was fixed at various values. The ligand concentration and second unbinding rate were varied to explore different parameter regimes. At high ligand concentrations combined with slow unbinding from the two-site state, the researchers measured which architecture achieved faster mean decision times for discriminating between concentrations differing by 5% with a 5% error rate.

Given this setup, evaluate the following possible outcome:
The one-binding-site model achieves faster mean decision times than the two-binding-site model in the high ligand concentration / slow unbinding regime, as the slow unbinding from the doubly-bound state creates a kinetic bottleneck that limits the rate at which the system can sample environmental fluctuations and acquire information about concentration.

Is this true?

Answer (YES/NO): NO